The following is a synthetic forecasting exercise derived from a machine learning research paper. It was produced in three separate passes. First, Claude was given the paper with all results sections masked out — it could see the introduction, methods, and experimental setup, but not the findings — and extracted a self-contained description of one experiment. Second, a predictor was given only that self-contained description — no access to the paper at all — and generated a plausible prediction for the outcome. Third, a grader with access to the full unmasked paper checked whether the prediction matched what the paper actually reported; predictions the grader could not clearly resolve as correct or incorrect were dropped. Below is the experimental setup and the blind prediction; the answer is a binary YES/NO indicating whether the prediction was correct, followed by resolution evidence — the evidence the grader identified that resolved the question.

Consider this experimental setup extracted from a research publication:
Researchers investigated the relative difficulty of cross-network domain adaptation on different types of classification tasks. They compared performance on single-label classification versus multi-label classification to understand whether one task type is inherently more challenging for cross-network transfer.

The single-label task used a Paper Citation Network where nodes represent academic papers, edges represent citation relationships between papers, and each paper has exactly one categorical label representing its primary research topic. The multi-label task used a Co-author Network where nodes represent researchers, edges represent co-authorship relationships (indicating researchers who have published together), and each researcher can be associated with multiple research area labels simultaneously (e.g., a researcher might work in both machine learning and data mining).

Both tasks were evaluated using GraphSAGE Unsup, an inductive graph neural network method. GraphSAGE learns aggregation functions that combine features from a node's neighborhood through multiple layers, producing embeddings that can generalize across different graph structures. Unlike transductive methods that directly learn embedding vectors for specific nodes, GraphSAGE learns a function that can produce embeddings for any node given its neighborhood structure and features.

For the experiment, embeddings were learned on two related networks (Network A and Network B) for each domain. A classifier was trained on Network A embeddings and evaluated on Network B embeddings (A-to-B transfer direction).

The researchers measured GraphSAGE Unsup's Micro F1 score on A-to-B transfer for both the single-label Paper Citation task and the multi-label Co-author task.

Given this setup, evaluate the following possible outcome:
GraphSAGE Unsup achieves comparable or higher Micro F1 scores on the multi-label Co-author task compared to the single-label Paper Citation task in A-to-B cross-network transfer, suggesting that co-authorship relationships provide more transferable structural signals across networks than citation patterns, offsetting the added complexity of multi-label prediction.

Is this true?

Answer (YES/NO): YES